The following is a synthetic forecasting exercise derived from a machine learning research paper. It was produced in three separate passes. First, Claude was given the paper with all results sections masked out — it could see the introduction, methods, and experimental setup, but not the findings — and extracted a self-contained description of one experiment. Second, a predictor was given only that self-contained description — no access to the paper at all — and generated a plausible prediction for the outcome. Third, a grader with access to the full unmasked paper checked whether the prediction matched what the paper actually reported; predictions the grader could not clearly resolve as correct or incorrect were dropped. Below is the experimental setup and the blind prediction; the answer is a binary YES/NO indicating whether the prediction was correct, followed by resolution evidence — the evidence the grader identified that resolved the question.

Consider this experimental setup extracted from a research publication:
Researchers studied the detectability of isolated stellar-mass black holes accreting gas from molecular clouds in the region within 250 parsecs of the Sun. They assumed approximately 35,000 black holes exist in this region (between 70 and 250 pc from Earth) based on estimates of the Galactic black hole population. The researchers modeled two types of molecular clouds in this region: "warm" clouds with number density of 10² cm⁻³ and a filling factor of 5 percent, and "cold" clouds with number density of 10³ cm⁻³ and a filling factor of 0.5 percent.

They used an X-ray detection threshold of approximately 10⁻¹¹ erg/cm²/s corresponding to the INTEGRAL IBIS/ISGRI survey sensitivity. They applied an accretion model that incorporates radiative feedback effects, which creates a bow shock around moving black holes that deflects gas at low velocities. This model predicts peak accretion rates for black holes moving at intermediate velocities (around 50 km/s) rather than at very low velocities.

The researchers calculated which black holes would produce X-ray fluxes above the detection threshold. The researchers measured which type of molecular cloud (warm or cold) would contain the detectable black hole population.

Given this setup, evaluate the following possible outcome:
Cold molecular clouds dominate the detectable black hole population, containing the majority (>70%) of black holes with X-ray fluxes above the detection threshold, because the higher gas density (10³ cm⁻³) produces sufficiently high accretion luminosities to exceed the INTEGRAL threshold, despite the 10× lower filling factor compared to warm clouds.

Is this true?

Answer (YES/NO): YES